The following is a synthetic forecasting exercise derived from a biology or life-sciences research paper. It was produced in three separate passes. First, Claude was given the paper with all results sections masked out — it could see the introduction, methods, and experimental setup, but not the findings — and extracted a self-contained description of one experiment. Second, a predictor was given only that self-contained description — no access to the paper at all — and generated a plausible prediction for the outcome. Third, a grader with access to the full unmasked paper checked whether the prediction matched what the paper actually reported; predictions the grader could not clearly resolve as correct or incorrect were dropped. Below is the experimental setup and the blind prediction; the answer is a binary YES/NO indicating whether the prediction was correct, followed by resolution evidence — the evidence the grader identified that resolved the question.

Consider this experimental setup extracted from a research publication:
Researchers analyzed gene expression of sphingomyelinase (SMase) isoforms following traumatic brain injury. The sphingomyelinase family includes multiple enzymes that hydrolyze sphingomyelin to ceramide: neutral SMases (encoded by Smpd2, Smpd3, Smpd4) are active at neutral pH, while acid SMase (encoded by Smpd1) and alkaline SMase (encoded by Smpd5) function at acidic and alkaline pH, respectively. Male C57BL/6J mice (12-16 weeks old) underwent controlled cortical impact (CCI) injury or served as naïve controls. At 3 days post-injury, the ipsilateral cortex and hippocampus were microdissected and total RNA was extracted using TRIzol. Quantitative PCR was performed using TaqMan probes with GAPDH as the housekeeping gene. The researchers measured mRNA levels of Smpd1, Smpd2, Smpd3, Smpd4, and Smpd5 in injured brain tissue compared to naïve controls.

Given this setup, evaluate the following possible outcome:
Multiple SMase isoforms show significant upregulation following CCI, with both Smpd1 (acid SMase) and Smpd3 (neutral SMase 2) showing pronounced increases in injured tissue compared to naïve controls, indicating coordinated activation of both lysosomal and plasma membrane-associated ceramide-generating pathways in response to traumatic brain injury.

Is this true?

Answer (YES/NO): NO